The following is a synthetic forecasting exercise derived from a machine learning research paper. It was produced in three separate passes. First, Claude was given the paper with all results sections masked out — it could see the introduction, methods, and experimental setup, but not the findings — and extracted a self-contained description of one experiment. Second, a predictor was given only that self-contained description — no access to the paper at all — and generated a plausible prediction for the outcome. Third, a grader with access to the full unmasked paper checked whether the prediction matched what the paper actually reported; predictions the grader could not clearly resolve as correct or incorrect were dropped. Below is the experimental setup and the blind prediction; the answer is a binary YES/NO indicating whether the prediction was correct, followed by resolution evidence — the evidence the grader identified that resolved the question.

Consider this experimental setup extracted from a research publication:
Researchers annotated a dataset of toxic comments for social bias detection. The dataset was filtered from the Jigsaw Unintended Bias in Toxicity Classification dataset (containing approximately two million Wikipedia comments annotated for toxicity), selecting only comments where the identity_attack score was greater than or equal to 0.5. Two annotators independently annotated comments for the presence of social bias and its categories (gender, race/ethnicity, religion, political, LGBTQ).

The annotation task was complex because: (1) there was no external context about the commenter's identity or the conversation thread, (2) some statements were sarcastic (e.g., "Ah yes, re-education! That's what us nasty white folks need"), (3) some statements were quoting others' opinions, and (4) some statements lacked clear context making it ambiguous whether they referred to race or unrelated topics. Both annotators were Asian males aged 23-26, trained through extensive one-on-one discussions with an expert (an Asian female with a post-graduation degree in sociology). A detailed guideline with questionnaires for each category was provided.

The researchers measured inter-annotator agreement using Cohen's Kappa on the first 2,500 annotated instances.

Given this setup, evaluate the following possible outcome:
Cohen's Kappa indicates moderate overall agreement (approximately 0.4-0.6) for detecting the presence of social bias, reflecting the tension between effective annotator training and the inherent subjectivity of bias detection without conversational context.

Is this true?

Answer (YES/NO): NO